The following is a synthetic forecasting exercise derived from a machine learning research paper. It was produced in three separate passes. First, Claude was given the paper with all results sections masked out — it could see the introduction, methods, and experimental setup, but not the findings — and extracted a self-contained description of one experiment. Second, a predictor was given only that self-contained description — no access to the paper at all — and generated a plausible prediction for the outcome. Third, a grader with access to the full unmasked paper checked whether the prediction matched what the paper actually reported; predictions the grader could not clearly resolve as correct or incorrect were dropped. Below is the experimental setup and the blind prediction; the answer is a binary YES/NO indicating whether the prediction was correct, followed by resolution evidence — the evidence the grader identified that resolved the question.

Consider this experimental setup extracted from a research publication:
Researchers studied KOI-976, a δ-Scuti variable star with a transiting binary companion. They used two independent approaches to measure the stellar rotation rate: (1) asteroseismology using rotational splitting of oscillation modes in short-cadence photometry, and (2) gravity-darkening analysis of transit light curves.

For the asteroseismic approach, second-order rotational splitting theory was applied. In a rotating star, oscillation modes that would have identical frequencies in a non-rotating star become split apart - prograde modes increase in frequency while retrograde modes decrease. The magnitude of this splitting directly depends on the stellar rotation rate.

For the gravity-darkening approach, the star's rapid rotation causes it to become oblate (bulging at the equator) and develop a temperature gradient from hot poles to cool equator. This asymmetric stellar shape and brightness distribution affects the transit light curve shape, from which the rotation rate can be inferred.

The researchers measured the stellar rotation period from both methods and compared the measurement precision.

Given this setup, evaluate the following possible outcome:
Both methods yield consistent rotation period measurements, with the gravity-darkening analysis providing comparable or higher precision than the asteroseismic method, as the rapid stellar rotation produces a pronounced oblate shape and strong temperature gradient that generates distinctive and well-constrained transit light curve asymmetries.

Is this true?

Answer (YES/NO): NO